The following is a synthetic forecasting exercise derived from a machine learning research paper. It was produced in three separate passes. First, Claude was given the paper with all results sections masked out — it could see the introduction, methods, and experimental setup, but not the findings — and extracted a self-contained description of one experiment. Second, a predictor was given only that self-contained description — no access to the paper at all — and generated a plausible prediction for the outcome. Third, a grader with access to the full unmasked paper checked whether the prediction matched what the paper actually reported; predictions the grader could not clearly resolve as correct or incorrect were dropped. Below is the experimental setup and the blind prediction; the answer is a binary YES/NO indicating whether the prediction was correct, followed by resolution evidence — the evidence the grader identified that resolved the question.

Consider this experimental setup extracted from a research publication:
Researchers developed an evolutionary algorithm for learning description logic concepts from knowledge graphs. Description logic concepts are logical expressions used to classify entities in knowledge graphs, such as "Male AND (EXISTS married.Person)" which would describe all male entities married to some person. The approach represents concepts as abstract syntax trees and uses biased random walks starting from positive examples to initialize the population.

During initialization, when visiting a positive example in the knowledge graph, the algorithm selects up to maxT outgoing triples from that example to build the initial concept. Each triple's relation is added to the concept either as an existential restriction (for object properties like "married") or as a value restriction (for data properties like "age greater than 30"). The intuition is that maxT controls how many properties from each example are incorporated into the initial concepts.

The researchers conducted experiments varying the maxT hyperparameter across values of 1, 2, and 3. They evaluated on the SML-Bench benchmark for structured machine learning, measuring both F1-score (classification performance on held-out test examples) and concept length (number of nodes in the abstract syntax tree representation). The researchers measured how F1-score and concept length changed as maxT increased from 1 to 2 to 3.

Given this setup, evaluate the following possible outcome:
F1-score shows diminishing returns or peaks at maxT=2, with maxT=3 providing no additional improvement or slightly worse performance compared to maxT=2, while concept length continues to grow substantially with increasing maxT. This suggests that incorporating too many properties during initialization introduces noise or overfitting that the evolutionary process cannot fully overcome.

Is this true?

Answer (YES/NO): YES